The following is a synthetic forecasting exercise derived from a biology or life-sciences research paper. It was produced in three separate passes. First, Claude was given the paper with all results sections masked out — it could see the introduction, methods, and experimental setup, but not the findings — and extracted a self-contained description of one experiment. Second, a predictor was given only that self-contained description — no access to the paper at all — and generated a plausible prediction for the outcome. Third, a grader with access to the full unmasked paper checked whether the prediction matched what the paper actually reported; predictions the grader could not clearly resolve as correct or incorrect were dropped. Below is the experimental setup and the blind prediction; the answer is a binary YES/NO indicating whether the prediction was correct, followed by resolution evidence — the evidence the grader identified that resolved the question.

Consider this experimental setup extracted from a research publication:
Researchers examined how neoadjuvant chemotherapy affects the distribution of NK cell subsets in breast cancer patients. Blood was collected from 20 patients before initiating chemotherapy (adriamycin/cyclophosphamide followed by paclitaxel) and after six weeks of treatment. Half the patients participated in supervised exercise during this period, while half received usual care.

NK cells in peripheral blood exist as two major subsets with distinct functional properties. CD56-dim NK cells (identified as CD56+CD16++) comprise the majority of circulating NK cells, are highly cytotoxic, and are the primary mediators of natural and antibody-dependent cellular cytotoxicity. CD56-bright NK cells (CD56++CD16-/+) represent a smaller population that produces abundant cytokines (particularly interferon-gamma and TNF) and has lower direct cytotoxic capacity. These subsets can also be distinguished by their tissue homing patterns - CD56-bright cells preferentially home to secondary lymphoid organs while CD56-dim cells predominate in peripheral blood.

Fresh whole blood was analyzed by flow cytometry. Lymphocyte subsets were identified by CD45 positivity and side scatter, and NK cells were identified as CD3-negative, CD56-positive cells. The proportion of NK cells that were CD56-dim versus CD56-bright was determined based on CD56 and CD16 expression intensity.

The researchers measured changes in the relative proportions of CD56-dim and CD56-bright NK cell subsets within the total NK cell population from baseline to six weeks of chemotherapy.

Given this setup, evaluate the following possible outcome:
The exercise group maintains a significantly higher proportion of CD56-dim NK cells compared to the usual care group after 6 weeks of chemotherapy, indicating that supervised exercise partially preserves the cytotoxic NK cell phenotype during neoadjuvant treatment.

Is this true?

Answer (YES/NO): NO